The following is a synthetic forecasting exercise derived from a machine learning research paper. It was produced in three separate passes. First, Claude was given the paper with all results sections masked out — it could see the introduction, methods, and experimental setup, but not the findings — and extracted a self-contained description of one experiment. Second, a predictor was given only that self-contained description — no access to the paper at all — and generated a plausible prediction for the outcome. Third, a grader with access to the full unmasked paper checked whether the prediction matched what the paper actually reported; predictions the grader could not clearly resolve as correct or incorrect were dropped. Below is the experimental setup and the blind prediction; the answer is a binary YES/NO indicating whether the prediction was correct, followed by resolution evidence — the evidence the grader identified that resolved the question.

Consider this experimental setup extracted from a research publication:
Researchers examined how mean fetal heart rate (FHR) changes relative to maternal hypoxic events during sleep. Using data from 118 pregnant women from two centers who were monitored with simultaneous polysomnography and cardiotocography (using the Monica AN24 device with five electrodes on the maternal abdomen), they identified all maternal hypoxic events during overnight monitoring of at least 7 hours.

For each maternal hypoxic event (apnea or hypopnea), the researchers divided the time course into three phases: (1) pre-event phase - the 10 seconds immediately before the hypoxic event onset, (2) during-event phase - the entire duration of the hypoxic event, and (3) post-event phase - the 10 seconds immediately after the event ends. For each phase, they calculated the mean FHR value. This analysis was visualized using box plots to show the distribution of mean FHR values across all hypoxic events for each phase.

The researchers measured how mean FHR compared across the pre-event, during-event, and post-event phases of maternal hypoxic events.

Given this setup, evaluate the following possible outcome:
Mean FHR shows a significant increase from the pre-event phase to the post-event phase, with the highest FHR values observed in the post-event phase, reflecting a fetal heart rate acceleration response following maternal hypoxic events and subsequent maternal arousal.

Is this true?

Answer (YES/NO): NO